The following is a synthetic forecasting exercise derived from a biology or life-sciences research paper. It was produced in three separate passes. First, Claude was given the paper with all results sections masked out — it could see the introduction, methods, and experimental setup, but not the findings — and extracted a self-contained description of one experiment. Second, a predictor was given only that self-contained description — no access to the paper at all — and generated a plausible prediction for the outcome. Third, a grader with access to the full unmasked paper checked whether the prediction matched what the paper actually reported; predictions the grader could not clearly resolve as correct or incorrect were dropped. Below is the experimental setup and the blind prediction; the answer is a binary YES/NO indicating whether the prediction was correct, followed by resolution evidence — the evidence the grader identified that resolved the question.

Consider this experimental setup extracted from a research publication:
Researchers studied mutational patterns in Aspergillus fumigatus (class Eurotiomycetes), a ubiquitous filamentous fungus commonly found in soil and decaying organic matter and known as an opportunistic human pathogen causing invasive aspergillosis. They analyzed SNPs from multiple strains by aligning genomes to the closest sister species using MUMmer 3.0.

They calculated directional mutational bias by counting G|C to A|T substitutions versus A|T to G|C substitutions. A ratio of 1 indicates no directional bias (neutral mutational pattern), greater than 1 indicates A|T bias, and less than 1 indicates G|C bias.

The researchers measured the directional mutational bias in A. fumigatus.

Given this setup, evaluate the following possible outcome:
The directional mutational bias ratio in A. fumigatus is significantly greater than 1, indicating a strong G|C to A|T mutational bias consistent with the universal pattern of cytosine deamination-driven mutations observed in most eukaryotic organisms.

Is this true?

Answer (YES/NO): NO